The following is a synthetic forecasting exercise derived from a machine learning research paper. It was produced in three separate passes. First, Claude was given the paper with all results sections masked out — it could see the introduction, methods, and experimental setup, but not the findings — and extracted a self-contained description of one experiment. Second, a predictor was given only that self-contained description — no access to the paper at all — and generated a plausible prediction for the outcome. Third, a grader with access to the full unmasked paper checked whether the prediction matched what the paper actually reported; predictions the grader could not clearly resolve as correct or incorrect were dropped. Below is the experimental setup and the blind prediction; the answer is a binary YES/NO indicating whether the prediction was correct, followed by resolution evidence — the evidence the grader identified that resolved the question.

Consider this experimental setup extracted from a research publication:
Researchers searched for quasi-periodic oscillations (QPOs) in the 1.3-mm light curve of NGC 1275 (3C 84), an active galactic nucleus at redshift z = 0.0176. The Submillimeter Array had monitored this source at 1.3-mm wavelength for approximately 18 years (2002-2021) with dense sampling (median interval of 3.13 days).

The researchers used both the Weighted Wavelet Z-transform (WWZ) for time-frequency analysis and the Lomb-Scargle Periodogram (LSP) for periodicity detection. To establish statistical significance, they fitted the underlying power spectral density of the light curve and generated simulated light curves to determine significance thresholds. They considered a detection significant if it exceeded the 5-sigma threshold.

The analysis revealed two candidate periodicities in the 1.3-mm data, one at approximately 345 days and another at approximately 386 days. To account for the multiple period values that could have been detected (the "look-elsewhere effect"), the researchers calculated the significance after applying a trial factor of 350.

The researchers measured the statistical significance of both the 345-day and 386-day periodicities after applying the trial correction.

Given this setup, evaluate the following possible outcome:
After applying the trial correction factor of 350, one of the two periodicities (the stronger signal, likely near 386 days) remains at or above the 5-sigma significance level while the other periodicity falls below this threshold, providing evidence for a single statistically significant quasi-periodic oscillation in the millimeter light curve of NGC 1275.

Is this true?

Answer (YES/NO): NO